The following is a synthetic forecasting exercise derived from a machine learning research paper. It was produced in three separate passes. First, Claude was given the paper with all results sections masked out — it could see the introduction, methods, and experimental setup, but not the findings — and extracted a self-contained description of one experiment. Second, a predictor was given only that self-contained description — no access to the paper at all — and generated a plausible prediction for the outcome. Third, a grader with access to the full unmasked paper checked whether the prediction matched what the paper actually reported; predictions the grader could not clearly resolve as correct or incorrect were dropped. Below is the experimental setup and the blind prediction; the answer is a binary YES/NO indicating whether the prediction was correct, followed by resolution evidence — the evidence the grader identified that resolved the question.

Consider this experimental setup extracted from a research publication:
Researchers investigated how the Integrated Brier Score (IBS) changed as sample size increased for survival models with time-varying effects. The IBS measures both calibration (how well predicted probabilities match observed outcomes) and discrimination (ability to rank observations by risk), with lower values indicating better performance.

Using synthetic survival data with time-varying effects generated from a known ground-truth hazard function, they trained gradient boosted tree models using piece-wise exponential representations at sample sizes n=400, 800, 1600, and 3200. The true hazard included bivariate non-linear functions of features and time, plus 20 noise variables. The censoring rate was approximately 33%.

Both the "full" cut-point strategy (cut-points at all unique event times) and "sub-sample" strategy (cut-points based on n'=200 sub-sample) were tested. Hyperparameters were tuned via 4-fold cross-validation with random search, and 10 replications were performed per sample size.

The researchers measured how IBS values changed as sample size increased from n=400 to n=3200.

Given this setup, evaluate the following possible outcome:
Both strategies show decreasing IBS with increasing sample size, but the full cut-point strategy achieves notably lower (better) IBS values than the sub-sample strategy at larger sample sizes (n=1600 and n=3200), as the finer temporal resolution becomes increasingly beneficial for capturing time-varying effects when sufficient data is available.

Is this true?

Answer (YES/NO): NO